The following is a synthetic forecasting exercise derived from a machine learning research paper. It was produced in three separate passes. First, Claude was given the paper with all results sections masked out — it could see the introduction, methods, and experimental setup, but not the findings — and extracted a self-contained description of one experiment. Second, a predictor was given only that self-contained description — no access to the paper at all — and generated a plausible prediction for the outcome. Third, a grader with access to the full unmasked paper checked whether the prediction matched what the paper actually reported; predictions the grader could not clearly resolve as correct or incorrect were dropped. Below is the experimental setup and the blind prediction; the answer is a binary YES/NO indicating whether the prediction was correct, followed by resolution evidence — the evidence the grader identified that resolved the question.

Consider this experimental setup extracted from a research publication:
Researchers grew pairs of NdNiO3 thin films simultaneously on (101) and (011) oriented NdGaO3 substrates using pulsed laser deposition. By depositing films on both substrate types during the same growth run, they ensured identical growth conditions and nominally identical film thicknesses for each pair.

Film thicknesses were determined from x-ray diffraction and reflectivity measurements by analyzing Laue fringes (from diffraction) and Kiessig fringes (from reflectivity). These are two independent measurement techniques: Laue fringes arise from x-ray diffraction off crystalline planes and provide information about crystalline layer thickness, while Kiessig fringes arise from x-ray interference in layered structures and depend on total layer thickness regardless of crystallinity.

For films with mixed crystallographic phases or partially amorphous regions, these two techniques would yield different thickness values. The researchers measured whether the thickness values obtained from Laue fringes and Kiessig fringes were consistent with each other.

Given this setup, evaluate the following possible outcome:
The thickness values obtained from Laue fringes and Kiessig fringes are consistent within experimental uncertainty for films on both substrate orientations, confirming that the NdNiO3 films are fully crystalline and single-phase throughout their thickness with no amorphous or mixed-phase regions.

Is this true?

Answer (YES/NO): YES